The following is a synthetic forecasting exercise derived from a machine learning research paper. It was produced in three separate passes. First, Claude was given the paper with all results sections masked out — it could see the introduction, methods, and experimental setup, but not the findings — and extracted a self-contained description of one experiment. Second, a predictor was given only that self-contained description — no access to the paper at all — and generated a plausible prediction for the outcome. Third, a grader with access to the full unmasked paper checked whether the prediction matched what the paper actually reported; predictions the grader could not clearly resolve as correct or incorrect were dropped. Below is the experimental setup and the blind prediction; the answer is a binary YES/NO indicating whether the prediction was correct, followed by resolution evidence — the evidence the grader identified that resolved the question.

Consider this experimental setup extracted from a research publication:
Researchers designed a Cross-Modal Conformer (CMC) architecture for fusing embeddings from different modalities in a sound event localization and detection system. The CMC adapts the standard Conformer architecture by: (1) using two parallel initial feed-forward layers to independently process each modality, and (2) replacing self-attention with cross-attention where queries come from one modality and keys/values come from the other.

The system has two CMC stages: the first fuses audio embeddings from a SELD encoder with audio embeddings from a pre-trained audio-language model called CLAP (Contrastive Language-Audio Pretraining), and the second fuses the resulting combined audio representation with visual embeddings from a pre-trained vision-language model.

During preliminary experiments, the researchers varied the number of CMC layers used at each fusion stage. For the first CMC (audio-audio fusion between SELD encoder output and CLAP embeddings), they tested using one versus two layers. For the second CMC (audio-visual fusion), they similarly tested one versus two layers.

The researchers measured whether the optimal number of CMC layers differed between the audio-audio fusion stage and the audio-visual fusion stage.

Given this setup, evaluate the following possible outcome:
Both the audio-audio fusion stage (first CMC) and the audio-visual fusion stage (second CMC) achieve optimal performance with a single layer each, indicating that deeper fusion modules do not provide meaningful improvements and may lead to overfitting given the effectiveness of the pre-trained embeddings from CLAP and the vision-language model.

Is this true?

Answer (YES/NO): NO